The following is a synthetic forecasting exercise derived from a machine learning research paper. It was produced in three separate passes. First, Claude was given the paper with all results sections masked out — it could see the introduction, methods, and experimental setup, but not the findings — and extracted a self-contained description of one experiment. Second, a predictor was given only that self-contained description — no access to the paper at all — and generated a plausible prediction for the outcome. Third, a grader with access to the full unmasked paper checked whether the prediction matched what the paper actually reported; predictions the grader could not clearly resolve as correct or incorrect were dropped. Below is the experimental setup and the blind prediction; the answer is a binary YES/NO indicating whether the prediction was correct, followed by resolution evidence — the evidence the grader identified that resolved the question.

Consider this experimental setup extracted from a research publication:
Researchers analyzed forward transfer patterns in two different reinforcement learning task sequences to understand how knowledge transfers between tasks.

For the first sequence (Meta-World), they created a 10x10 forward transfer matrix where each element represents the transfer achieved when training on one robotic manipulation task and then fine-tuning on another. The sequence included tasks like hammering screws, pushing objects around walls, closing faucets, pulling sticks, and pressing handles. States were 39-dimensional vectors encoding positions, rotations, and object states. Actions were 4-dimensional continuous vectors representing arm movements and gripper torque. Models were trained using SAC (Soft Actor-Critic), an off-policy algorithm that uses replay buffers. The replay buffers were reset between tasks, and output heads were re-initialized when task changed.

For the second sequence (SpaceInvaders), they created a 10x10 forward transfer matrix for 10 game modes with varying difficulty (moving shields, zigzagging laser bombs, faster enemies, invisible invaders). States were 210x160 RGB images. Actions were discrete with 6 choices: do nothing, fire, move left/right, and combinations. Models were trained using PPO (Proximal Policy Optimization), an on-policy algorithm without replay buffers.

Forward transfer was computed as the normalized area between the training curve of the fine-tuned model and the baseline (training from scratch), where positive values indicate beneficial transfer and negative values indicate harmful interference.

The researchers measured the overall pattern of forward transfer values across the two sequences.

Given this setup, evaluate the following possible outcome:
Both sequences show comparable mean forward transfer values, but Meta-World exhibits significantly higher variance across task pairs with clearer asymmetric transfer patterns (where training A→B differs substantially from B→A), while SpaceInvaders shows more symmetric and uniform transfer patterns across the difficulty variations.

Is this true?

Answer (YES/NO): NO